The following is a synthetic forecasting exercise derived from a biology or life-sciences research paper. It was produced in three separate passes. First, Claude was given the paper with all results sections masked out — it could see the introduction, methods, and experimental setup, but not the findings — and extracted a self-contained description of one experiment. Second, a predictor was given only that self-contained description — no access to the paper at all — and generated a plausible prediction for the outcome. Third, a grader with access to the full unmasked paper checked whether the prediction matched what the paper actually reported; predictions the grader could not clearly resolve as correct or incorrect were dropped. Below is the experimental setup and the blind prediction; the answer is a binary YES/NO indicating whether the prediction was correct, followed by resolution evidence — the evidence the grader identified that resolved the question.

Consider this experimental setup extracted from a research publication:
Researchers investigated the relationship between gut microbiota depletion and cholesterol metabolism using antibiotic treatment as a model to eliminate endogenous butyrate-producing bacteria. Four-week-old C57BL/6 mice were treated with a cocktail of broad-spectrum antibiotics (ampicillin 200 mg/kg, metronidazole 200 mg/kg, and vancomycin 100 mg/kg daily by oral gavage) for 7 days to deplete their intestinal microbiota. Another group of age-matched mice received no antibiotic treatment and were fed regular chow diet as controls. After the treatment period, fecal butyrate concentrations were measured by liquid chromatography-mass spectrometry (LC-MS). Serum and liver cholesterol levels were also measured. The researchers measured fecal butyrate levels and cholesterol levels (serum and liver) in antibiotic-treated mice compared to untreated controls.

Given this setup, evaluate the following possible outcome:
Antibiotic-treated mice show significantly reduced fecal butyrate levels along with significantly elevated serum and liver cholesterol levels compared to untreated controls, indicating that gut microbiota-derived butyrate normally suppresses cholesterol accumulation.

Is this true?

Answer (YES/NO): YES